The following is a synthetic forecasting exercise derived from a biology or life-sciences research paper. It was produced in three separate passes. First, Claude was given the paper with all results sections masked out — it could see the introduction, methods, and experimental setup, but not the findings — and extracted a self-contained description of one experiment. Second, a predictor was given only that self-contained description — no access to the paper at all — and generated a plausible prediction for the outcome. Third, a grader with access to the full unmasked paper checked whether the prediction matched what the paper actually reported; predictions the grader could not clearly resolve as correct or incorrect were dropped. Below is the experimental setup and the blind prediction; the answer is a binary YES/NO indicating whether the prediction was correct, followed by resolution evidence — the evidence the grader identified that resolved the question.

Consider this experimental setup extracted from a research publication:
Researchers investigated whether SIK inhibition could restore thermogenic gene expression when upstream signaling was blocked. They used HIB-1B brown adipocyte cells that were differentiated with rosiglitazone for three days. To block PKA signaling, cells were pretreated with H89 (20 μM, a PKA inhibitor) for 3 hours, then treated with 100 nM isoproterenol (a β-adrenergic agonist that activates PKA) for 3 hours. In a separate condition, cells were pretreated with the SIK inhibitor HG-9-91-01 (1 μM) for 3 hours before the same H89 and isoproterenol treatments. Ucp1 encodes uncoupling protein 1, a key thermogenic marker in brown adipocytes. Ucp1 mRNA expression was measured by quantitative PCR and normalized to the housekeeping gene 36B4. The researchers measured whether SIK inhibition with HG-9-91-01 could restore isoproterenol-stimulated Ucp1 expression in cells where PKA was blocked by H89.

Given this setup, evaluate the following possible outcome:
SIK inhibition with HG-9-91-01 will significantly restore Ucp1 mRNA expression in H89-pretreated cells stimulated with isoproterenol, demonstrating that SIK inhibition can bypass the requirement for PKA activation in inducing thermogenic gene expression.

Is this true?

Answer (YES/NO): YES